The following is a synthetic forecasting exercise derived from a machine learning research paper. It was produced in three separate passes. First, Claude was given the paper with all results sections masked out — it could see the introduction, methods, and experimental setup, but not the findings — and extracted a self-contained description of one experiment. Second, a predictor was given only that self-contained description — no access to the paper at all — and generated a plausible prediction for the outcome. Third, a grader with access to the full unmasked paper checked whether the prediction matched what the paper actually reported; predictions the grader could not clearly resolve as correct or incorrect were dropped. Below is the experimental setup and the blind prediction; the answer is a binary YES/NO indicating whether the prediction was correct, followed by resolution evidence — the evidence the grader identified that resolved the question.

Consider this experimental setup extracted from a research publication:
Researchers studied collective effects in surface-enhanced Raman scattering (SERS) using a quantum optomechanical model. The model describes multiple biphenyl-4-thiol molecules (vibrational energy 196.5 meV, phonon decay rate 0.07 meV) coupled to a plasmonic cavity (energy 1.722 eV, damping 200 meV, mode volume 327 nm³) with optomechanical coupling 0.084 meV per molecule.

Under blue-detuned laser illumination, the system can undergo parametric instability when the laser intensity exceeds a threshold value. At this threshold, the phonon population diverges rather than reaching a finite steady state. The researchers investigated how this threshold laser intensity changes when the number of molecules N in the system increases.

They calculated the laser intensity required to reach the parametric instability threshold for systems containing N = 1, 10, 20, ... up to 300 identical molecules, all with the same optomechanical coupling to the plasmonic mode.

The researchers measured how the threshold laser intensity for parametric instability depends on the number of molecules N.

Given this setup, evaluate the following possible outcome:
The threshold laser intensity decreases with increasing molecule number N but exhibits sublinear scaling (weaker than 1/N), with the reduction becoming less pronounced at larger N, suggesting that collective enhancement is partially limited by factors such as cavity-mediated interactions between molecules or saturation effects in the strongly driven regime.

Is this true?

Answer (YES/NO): NO